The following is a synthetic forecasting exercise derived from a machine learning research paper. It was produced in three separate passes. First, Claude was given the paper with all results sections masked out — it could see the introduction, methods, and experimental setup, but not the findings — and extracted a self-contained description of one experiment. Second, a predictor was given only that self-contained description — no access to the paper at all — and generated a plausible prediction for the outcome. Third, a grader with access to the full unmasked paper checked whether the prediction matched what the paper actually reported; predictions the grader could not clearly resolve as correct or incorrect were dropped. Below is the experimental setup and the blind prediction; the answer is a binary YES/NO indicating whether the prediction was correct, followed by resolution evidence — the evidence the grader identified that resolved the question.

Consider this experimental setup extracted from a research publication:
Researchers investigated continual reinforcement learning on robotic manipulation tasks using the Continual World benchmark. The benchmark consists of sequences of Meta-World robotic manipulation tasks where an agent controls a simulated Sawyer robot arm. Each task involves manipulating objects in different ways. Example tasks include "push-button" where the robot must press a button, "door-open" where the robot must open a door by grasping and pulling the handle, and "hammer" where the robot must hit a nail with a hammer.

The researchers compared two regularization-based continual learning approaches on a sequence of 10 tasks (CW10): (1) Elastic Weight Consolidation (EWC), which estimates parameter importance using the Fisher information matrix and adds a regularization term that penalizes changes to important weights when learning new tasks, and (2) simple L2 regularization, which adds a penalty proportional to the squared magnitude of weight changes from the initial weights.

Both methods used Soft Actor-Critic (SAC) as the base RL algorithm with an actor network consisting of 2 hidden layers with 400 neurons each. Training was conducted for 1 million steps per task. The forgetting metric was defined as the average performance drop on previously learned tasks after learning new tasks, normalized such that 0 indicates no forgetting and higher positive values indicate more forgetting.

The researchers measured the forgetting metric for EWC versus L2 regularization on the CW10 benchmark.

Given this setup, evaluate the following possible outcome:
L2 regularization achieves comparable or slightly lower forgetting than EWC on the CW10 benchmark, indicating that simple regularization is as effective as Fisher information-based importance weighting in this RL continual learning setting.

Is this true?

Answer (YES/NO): YES